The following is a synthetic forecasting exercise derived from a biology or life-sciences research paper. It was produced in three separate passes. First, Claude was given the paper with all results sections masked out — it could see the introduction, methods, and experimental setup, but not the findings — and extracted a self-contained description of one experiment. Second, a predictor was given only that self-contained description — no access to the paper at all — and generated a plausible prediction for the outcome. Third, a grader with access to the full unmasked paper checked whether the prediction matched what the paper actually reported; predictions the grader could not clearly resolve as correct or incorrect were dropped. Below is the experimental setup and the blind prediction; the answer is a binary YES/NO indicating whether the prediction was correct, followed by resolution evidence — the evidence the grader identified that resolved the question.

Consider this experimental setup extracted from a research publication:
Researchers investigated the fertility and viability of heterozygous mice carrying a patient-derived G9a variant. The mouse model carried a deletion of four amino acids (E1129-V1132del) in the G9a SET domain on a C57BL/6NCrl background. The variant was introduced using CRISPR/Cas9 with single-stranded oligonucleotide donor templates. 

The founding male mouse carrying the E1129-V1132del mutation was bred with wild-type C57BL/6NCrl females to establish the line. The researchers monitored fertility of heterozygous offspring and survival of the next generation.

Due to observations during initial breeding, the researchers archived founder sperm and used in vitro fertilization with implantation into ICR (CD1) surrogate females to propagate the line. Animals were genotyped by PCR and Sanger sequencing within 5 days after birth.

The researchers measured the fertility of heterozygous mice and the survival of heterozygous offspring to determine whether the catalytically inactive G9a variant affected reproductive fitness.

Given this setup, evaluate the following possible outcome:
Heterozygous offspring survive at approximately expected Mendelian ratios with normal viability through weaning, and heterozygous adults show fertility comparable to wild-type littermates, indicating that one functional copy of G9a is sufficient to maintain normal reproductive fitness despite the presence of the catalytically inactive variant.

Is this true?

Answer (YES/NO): NO